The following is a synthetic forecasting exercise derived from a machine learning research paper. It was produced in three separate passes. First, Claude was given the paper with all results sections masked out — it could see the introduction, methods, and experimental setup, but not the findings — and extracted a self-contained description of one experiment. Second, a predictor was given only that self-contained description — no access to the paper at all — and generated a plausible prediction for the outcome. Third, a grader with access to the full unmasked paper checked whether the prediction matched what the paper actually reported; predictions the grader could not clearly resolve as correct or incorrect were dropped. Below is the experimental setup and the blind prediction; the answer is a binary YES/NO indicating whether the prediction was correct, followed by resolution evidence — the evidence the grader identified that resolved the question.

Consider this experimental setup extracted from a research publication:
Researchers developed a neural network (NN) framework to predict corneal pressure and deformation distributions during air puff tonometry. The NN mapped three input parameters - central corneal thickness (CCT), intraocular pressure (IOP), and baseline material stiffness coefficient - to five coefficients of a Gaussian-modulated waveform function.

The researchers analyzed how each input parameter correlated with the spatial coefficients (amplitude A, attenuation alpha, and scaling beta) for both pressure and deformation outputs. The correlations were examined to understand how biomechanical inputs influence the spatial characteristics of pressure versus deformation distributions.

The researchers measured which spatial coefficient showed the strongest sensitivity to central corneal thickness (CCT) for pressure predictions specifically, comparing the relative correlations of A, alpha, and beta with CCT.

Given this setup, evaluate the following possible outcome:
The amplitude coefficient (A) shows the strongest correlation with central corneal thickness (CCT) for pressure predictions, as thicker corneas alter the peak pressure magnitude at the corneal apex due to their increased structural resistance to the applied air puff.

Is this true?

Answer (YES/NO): NO